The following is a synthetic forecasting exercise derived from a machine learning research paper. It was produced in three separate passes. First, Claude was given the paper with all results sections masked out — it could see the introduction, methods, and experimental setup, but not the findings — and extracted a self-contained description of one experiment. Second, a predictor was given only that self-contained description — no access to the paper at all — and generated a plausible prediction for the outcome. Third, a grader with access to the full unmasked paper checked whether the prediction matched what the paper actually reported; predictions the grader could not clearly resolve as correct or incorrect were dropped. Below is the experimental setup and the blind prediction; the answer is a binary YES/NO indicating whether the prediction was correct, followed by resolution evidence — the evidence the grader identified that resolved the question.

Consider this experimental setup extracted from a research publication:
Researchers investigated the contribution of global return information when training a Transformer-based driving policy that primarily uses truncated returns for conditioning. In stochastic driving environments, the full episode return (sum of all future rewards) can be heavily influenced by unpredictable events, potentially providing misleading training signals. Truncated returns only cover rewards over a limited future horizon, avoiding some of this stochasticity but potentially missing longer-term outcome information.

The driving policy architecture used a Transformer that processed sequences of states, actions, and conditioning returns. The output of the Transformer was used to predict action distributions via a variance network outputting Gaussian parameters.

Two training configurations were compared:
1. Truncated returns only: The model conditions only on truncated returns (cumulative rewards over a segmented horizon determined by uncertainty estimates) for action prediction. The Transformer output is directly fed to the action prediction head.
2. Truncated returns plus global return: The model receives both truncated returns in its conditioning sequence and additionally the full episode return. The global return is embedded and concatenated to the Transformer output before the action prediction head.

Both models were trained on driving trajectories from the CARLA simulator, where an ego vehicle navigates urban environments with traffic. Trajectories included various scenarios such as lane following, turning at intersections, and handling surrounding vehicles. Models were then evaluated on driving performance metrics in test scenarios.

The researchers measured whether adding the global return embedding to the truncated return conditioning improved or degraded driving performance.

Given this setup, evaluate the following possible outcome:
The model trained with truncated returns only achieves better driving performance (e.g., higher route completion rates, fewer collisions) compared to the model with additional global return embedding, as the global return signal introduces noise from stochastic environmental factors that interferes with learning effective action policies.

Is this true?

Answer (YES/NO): NO